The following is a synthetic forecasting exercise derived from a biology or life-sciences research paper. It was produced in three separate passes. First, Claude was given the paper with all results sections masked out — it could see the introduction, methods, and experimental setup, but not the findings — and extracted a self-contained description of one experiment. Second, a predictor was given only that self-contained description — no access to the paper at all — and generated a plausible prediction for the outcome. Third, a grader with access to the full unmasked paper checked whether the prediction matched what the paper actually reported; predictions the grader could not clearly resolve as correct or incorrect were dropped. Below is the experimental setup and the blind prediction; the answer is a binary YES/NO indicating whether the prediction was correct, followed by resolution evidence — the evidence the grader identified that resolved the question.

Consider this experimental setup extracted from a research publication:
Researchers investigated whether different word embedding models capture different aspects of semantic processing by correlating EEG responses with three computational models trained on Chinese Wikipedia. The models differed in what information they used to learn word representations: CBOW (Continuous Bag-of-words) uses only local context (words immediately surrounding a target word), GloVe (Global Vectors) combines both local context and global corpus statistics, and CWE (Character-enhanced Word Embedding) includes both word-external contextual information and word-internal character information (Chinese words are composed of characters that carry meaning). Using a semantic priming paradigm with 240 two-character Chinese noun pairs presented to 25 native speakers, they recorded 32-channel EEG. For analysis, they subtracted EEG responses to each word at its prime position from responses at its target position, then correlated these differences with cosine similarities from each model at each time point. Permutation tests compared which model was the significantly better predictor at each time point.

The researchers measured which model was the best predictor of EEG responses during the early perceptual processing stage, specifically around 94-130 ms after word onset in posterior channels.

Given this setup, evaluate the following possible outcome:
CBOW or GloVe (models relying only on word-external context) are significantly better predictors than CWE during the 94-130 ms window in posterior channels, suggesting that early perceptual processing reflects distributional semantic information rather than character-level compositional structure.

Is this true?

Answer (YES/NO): NO